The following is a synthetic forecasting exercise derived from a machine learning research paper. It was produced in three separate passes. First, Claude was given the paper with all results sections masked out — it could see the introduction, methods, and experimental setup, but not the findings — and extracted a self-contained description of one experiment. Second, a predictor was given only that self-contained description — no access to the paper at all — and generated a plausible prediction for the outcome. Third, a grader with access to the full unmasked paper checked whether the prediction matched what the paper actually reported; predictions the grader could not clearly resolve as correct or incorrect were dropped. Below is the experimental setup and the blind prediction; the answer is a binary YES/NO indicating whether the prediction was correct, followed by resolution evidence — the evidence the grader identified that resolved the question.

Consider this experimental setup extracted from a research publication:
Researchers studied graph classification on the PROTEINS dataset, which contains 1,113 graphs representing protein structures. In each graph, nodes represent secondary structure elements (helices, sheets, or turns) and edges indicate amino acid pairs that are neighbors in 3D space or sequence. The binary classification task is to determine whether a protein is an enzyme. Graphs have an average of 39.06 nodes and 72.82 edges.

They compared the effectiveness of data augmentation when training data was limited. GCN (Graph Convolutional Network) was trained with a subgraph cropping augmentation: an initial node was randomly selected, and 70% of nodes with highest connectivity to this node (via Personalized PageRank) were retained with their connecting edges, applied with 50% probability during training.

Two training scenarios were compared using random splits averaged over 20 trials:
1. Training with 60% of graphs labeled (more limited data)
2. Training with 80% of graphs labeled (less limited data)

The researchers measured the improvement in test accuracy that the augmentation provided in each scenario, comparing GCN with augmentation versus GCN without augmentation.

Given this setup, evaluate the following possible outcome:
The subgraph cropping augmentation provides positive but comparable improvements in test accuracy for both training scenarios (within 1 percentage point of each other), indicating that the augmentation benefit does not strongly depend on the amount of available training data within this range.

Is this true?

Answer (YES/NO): NO